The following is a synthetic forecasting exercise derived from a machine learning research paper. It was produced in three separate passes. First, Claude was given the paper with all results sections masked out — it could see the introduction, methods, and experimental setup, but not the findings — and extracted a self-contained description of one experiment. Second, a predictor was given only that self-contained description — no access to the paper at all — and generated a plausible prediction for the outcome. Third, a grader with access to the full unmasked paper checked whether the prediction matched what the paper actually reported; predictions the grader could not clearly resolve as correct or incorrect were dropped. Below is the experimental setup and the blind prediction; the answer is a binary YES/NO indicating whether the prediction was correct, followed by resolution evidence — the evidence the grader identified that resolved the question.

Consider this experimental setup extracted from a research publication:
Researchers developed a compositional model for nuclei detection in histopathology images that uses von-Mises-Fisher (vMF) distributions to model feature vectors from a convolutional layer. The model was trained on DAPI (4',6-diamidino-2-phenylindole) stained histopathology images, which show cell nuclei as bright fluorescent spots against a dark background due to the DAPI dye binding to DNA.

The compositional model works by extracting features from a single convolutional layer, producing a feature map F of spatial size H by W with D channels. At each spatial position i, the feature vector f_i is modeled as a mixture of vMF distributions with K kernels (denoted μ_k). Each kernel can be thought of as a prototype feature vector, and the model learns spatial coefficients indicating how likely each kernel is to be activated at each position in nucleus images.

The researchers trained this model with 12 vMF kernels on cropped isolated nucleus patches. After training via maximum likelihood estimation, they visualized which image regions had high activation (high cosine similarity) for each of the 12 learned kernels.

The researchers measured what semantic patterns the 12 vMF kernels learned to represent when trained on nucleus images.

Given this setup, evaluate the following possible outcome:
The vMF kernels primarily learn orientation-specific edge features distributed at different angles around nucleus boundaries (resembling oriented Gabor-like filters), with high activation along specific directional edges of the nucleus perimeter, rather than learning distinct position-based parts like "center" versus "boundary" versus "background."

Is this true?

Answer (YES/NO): NO